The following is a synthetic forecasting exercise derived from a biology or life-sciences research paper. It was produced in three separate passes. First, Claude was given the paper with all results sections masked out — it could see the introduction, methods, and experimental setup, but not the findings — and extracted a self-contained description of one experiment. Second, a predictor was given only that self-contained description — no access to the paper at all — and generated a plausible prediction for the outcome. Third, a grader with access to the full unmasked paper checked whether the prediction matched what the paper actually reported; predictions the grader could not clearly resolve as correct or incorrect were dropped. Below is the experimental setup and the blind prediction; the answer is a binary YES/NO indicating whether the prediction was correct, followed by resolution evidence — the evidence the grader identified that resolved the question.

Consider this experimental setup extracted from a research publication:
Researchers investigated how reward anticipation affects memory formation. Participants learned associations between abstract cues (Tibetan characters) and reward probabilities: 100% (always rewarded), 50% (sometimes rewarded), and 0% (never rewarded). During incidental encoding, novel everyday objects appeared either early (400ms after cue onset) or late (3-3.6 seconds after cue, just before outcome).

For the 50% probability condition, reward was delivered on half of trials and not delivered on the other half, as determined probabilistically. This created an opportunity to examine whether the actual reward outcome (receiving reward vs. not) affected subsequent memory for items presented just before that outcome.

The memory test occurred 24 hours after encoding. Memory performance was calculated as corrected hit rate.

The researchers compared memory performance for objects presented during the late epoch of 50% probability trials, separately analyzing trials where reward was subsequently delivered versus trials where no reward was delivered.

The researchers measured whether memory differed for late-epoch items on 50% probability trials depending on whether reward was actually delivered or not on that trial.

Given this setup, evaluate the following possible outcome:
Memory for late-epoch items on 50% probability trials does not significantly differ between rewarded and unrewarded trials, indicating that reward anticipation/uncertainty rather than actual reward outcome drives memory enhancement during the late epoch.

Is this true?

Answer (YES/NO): YES